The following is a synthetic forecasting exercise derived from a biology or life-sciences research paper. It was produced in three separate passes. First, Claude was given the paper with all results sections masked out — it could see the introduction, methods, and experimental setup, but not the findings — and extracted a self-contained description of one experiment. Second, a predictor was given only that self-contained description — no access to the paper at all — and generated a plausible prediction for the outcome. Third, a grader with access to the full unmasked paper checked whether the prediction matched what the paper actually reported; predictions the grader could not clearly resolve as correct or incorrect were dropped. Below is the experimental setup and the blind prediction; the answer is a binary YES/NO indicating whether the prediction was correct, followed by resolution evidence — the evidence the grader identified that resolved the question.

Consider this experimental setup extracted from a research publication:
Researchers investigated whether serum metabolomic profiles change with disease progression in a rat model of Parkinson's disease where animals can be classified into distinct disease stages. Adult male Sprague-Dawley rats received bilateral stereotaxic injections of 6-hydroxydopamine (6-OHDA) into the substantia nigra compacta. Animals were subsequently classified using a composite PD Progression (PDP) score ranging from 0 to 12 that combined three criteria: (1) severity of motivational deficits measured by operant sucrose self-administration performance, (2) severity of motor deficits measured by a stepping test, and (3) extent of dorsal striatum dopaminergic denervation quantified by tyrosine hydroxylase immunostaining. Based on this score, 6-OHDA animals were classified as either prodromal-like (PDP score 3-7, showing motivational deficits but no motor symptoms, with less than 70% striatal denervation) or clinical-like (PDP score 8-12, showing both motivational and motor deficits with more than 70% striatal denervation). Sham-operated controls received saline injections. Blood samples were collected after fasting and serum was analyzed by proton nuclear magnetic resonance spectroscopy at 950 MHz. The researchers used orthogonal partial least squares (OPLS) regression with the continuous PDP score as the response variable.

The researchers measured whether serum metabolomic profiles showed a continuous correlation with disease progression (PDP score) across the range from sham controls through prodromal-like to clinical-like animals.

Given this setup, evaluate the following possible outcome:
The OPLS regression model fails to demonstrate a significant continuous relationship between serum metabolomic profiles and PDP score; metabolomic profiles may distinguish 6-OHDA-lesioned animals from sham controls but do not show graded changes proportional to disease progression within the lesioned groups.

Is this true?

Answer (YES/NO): NO